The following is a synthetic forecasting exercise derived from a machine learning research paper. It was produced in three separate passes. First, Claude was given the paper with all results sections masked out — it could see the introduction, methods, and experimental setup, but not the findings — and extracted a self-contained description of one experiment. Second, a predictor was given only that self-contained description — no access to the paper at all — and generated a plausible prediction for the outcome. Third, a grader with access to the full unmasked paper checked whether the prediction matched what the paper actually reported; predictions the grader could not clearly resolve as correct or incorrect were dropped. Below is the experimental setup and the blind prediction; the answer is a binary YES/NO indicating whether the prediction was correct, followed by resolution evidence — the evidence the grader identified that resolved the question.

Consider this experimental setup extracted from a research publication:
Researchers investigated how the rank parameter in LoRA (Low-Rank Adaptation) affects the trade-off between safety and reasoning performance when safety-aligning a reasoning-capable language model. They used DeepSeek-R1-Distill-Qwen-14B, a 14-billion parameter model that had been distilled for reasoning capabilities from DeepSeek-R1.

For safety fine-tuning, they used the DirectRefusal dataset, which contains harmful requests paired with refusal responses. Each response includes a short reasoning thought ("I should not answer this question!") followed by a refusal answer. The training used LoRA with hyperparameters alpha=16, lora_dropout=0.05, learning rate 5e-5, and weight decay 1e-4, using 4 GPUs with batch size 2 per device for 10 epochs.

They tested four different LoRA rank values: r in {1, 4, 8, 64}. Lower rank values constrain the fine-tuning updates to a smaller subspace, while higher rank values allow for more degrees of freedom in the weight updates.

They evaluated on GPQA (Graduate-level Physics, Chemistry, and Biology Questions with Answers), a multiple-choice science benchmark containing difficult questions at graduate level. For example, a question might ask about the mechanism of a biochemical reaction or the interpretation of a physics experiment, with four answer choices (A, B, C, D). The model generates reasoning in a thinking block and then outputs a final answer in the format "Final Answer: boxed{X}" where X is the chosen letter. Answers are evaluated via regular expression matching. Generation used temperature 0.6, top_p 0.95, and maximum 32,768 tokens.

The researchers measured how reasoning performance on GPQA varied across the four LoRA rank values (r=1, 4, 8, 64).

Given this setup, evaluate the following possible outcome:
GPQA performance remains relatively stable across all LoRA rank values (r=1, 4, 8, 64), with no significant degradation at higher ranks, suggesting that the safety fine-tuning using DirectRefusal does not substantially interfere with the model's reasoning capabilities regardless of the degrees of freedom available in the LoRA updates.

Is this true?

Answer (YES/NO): NO